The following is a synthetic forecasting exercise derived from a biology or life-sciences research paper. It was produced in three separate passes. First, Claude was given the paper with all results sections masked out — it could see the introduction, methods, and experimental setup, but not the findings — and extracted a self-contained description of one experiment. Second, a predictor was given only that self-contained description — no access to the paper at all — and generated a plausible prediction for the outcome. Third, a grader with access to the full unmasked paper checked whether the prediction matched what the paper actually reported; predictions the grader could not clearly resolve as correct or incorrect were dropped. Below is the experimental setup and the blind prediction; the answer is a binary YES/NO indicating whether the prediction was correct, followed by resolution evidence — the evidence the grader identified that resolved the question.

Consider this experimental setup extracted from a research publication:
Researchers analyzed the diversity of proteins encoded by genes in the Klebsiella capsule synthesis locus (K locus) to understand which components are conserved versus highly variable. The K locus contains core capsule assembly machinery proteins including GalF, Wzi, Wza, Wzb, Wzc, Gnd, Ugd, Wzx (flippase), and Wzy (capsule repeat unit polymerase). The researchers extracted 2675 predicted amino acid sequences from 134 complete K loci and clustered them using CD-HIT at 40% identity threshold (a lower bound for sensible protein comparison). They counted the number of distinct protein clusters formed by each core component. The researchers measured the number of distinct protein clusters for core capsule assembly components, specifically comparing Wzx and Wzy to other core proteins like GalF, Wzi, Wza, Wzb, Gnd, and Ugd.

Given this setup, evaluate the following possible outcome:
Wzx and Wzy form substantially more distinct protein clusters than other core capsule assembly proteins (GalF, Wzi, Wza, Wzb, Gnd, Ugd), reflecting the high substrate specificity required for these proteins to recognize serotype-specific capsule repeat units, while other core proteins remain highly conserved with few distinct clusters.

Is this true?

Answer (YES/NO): YES